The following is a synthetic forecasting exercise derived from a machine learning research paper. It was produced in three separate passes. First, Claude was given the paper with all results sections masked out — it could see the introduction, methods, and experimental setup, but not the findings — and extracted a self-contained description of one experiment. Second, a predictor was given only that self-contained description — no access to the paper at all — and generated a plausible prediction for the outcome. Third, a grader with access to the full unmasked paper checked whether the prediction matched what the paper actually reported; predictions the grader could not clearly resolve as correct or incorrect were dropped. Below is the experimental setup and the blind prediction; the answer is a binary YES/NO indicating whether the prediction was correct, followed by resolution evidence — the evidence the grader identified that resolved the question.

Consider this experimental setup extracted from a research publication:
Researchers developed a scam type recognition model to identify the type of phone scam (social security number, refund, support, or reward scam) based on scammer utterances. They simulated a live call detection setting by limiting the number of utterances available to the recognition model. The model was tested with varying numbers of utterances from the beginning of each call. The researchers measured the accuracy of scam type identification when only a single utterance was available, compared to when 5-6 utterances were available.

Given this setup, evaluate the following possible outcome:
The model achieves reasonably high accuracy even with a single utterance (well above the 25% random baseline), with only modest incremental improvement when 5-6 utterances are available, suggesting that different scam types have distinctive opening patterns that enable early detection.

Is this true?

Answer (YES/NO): YES